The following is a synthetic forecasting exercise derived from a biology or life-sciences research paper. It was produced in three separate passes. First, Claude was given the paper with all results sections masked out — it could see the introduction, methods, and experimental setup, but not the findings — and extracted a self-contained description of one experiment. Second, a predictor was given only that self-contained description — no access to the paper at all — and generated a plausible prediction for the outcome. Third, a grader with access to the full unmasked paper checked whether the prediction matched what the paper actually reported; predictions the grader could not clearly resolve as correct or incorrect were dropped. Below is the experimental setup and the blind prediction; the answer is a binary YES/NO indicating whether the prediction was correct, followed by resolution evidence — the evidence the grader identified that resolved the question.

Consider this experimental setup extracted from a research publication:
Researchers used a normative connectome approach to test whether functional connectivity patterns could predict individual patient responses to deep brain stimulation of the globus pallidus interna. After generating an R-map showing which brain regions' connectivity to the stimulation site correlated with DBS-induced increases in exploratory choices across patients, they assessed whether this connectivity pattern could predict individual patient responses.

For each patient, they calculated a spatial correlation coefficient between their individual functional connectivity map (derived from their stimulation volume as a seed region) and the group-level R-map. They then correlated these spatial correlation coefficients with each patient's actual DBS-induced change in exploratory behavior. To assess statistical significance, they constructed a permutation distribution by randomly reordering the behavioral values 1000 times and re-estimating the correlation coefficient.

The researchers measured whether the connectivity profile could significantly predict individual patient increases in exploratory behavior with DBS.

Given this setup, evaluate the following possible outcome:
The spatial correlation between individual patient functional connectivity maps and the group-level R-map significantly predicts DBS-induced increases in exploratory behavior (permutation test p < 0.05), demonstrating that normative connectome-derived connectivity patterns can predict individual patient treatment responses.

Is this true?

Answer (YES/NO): YES